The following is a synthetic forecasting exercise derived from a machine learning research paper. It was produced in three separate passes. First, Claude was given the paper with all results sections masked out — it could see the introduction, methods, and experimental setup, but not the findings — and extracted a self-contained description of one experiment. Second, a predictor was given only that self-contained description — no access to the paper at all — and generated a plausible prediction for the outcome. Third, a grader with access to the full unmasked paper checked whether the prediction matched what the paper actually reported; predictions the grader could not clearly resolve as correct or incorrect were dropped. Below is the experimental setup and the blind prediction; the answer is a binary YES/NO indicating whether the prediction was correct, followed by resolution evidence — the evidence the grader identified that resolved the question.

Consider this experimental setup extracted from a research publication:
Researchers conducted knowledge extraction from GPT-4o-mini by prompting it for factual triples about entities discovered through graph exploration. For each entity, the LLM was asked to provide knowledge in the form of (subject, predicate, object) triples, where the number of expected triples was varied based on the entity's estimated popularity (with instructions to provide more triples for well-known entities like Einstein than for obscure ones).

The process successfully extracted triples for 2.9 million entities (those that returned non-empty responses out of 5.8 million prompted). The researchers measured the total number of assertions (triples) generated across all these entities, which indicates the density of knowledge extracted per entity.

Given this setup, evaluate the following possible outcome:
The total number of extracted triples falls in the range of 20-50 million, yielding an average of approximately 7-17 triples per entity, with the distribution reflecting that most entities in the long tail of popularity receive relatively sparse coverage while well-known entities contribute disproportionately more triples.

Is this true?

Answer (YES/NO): NO